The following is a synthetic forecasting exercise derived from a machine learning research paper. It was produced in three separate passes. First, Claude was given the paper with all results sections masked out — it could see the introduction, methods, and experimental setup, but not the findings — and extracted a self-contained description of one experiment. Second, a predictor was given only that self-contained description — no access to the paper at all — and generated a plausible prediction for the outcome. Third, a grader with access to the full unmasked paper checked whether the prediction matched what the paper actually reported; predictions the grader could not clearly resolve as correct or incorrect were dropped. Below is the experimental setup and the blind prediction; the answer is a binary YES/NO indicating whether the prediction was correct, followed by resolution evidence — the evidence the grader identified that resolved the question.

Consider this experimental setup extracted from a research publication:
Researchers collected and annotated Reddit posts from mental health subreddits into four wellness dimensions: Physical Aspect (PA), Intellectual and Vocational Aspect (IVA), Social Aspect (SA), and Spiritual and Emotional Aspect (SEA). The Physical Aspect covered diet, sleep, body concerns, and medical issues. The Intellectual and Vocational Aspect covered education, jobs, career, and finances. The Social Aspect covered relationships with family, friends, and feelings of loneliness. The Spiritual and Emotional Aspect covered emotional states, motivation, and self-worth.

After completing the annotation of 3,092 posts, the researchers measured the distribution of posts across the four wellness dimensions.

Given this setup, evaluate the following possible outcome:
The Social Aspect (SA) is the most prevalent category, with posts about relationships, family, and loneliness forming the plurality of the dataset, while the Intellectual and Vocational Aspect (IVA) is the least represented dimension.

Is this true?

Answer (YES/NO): YES